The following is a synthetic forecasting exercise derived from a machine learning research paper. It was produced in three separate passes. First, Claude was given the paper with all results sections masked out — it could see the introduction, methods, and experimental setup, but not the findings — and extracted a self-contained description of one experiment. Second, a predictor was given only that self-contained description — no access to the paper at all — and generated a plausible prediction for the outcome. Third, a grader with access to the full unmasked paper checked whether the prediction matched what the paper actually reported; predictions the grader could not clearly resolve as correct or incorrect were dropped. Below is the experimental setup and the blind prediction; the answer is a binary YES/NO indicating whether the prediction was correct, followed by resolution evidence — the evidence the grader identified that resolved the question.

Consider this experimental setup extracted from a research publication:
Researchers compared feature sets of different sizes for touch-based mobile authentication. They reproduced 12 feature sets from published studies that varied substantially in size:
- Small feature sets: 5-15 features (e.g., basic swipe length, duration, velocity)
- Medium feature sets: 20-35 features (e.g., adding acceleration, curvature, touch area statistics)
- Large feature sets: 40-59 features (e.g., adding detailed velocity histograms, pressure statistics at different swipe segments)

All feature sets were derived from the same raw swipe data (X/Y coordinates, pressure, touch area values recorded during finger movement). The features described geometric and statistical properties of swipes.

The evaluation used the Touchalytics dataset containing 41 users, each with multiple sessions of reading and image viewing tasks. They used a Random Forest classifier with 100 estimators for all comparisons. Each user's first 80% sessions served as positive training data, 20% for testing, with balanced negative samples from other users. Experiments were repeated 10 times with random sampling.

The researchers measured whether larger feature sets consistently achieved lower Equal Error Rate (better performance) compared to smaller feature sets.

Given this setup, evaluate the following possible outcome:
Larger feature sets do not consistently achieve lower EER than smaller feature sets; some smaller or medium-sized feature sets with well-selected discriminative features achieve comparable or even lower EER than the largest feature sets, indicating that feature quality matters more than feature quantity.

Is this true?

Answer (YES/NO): NO